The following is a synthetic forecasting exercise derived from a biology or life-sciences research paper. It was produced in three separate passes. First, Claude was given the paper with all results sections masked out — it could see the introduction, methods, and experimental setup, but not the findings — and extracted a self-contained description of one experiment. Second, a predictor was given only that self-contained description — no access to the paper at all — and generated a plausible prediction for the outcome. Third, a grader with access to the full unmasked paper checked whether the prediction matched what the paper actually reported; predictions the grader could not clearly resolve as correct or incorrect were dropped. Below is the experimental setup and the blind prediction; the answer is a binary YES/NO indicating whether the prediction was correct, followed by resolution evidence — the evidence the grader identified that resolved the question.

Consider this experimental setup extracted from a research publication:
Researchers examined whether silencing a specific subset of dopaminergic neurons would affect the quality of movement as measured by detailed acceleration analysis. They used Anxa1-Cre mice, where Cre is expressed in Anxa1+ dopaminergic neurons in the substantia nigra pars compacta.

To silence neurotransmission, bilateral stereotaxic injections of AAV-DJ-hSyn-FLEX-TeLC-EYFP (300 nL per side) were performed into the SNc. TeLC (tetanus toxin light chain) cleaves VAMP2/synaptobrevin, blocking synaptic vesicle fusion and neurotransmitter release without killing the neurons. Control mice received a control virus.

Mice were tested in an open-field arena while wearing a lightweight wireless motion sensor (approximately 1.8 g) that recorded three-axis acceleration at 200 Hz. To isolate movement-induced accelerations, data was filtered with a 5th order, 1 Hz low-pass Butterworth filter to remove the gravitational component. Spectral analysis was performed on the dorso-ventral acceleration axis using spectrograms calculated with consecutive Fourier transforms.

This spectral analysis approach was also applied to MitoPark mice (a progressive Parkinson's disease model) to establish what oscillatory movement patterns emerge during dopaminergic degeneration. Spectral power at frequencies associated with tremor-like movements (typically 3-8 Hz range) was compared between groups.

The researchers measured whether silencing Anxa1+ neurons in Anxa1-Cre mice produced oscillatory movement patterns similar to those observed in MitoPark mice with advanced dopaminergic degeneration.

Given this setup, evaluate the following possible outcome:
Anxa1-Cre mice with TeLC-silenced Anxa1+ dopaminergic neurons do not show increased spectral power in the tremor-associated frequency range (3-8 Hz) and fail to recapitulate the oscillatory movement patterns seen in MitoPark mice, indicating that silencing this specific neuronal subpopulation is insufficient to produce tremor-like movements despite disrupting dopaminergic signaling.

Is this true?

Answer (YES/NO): NO